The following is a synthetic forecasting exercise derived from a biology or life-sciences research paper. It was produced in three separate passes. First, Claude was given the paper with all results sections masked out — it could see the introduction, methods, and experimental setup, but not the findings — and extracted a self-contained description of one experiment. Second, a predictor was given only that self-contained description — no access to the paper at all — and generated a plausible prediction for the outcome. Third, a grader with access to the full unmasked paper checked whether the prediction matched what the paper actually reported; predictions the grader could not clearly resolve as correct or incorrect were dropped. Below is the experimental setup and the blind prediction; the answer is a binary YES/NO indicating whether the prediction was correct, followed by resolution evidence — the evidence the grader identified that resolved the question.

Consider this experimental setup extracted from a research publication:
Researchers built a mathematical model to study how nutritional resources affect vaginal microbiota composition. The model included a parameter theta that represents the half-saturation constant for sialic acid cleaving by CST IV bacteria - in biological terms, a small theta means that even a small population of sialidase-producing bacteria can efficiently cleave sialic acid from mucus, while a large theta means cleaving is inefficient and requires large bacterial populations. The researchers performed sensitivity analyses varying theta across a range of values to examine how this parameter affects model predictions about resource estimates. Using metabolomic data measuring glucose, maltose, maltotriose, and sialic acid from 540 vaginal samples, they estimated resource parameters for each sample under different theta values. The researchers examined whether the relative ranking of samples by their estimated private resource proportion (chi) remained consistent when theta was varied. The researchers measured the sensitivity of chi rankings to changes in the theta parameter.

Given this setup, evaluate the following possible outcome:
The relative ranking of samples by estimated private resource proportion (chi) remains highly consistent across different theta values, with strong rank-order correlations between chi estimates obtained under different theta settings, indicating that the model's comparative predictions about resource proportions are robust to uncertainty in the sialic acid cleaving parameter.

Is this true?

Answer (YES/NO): YES